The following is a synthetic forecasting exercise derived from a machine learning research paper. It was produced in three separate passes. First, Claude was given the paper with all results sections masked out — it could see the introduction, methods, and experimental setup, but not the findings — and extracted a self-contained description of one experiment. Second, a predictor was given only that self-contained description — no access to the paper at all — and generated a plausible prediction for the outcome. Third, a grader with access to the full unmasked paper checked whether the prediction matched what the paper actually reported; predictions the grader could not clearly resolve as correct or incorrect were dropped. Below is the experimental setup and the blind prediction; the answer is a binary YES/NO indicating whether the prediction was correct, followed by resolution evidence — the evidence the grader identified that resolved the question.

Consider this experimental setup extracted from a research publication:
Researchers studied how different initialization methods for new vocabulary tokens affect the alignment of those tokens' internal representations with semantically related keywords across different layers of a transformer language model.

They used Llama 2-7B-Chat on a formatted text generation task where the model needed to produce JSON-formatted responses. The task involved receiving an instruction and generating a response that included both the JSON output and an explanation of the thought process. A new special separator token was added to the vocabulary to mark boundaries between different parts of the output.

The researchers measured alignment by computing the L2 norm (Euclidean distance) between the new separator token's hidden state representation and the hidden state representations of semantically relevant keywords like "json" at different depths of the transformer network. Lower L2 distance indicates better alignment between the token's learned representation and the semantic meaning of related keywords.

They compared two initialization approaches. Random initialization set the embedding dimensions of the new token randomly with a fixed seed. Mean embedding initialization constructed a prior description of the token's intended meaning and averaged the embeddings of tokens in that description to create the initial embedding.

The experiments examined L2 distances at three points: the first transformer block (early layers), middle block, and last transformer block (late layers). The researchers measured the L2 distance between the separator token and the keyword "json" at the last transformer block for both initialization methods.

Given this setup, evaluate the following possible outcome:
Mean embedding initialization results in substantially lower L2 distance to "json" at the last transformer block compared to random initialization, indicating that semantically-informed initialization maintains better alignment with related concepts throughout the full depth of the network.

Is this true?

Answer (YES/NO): NO